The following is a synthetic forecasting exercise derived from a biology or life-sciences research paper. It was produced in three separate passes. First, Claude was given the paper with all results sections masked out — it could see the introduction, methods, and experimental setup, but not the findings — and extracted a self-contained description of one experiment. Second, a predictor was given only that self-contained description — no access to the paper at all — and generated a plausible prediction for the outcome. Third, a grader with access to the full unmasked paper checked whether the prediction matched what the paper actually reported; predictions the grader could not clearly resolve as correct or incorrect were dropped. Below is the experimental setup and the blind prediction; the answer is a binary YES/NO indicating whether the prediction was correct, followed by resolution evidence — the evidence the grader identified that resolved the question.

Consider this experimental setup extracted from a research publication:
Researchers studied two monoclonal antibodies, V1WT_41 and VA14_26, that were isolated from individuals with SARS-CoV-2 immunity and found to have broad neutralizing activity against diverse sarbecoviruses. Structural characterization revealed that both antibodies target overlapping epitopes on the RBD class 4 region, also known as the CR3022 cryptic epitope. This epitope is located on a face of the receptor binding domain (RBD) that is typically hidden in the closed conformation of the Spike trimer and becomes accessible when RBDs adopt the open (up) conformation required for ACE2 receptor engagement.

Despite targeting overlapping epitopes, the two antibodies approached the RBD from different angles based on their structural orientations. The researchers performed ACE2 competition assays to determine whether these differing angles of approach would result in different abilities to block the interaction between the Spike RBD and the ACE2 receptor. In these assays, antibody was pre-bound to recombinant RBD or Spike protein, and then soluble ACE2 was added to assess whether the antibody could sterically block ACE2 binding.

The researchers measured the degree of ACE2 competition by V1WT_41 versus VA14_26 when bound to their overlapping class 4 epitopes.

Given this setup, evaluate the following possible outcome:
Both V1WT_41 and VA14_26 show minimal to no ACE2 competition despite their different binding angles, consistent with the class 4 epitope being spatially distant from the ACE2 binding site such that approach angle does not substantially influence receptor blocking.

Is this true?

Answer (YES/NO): NO